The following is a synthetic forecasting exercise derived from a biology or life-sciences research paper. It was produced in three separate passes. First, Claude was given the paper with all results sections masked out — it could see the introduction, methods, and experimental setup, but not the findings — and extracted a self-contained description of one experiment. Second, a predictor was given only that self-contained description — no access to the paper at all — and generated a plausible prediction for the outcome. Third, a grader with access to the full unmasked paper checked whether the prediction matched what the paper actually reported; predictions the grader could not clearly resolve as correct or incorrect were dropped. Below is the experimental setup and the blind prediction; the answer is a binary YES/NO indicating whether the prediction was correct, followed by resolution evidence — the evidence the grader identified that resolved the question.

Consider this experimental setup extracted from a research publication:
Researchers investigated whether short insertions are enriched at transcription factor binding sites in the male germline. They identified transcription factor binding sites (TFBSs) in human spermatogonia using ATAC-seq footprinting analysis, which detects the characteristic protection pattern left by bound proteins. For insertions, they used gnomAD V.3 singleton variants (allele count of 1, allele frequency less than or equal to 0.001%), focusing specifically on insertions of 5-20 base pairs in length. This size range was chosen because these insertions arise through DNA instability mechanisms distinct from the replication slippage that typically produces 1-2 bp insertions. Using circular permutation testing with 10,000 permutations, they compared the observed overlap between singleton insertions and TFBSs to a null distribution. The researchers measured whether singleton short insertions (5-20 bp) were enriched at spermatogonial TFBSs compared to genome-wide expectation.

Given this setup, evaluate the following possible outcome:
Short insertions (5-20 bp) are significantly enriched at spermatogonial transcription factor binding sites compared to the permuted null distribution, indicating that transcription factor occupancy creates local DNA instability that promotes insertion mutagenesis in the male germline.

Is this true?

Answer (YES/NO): YES